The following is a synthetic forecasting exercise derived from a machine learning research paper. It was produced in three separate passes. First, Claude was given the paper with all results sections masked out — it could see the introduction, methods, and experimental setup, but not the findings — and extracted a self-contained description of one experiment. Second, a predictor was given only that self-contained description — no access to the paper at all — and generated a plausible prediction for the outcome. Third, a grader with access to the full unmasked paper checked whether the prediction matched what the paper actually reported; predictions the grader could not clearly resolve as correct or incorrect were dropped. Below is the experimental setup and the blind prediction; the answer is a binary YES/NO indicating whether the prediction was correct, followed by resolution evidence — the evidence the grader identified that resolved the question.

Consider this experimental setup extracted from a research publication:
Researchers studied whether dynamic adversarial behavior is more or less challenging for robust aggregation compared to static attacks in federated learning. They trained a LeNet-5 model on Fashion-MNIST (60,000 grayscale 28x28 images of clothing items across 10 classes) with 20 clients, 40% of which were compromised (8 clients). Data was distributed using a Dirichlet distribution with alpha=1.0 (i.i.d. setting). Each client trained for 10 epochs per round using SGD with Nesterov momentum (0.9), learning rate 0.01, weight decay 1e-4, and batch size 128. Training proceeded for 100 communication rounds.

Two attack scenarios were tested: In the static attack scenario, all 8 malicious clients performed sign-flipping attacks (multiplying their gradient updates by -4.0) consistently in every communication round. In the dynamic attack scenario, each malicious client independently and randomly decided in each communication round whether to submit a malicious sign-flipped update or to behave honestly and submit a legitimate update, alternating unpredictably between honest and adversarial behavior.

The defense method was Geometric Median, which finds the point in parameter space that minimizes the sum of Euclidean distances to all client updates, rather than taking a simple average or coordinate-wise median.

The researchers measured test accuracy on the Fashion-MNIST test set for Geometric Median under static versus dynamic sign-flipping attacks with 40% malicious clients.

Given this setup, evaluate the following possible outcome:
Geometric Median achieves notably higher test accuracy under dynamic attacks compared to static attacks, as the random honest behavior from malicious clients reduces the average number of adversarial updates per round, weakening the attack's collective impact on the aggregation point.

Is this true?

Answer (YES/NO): NO